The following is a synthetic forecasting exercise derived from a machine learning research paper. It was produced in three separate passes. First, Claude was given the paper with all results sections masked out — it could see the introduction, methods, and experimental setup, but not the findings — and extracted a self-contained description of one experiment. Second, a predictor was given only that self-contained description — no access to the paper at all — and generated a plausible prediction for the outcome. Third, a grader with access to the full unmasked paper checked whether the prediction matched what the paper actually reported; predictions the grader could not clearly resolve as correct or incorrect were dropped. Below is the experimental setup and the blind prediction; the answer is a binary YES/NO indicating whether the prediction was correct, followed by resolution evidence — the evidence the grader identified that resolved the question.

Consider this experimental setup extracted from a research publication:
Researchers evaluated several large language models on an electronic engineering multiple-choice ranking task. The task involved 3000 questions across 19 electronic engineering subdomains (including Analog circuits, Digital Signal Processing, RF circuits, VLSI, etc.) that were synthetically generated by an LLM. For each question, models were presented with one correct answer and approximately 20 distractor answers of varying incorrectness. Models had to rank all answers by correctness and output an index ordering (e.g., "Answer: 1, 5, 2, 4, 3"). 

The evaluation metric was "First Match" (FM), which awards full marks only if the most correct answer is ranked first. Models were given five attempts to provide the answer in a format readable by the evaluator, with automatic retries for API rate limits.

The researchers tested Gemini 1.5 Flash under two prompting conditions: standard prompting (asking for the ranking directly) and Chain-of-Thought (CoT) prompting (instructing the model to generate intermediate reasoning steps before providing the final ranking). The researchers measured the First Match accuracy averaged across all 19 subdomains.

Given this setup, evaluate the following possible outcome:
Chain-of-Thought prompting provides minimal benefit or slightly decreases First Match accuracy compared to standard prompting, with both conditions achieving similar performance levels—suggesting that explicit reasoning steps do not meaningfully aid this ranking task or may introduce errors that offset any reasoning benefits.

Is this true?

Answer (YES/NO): NO